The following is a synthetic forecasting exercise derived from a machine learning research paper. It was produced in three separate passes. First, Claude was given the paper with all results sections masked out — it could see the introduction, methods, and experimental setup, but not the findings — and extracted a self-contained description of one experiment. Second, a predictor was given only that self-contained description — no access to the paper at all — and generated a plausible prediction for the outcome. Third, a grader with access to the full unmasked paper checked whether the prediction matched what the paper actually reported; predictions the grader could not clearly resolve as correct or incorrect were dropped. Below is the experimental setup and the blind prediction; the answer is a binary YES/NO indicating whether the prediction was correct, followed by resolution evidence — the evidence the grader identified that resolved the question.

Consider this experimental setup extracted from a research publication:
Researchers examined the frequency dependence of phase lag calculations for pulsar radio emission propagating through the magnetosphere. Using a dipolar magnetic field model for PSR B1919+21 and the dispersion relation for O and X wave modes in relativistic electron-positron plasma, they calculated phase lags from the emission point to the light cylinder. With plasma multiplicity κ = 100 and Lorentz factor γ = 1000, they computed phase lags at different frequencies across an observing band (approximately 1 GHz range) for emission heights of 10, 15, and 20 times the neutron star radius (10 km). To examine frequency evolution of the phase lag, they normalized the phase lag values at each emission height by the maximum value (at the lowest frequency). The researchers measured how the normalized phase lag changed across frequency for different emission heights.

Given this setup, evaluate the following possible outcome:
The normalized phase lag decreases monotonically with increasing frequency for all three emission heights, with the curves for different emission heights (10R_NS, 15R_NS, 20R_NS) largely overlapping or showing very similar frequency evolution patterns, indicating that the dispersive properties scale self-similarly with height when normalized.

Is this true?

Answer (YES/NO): NO